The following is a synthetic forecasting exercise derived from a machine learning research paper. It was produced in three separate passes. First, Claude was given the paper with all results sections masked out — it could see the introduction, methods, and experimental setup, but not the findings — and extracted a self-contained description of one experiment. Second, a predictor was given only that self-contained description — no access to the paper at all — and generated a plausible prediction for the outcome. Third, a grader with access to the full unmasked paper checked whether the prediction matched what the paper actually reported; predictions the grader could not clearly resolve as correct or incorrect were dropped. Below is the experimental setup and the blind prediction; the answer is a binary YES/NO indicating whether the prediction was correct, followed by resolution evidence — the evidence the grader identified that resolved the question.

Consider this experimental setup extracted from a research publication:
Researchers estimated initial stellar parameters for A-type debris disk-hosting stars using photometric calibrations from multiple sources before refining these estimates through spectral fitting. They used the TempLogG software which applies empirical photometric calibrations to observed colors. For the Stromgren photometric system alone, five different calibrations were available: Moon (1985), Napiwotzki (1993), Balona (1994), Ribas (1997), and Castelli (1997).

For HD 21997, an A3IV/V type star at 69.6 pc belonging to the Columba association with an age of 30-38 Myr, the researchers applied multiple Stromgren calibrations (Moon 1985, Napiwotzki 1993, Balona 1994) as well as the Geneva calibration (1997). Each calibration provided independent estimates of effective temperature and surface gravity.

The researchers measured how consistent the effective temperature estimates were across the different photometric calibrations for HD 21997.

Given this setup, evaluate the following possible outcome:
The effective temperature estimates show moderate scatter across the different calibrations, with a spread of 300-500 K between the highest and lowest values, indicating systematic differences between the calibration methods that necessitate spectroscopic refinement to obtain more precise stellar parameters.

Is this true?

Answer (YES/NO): NO